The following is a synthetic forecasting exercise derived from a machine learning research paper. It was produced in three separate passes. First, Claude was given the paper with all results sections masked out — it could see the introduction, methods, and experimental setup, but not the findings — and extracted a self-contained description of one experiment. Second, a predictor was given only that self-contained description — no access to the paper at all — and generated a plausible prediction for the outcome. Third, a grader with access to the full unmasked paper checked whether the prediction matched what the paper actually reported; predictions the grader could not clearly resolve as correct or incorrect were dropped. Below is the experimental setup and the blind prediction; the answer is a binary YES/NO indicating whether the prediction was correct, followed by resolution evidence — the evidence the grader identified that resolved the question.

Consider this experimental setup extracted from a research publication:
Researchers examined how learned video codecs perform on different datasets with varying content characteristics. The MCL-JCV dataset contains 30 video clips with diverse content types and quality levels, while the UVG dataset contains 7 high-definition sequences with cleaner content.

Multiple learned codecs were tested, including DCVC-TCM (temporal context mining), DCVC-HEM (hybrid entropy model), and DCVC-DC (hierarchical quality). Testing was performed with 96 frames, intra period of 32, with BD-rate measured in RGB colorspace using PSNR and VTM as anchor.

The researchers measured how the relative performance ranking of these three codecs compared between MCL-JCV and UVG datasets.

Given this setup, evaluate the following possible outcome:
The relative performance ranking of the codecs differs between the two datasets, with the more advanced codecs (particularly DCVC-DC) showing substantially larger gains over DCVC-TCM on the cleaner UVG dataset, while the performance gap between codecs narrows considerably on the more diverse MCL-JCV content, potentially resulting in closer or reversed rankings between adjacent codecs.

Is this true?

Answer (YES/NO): NO